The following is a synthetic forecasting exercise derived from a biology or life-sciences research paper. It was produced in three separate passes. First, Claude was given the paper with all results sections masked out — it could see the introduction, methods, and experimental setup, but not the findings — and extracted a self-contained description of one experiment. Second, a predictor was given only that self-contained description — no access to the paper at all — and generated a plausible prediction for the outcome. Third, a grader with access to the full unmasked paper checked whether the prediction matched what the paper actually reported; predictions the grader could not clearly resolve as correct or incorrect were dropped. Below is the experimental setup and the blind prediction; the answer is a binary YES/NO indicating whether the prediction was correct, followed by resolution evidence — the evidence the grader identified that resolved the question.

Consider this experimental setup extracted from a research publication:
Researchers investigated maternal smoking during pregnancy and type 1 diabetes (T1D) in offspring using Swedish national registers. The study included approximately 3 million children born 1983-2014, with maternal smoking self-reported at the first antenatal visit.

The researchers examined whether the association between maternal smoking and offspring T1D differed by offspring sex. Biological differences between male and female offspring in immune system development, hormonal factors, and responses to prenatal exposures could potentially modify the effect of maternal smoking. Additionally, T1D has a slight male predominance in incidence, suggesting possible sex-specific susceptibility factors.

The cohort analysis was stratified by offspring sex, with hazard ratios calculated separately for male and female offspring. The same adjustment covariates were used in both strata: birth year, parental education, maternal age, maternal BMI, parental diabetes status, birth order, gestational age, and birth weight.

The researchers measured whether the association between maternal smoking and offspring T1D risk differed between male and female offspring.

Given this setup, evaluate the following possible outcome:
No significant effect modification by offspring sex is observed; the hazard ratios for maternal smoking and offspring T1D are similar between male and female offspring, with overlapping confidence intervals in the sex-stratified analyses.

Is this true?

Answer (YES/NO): YES